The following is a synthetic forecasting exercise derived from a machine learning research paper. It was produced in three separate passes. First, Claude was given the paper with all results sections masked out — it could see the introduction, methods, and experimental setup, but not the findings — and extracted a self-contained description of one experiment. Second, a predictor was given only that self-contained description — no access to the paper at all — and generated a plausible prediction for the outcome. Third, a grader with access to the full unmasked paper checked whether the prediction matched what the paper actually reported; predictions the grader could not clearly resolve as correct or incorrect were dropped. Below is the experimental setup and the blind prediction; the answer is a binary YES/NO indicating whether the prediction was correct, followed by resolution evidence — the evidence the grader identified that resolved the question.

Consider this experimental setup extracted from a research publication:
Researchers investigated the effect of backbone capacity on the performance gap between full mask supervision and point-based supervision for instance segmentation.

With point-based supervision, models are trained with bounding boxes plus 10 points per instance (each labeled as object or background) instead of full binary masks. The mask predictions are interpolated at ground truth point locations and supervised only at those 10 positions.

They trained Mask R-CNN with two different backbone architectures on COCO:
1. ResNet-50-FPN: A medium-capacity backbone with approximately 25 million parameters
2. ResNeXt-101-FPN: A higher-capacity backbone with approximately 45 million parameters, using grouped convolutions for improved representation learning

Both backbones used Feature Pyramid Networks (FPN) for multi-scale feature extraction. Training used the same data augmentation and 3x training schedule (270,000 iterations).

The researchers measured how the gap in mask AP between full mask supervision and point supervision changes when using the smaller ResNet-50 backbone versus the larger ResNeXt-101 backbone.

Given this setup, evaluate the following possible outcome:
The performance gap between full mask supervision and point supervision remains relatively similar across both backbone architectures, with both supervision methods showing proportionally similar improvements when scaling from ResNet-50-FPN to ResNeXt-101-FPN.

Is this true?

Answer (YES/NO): NO